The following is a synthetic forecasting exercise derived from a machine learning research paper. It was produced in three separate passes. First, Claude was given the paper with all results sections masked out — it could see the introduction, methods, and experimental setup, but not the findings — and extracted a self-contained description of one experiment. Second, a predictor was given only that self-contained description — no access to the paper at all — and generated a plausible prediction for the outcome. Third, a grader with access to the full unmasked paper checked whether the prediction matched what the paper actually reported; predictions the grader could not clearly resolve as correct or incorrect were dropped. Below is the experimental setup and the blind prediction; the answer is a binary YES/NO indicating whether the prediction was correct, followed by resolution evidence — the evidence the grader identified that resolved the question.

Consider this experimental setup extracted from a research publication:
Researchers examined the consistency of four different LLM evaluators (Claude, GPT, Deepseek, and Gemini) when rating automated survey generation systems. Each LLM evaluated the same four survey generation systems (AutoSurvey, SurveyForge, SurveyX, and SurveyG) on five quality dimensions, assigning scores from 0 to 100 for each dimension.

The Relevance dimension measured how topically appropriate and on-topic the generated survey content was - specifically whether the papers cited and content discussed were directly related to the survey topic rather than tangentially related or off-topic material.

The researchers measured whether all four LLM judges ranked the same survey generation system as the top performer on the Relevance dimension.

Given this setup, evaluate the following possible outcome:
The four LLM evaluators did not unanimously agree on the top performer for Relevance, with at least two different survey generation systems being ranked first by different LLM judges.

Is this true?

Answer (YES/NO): YES